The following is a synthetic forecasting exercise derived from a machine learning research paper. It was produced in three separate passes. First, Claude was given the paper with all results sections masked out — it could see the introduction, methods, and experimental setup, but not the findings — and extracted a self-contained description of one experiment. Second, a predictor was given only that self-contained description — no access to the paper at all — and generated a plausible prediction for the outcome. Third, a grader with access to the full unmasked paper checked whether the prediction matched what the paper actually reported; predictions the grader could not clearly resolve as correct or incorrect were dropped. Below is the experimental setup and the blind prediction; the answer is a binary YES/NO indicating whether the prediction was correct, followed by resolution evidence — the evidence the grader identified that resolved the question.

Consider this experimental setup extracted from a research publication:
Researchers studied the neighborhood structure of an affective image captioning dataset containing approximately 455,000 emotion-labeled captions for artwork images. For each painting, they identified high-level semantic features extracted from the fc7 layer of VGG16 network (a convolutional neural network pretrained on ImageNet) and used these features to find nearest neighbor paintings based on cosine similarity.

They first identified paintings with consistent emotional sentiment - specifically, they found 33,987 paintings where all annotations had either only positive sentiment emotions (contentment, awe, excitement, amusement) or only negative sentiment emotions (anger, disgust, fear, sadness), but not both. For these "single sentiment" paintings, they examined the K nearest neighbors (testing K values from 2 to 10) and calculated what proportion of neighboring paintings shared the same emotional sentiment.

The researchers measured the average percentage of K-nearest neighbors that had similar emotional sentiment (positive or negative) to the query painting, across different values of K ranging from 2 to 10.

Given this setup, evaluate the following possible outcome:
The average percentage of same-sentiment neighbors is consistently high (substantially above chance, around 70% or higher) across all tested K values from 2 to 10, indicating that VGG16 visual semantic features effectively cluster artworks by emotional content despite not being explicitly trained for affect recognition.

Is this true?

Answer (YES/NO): NO